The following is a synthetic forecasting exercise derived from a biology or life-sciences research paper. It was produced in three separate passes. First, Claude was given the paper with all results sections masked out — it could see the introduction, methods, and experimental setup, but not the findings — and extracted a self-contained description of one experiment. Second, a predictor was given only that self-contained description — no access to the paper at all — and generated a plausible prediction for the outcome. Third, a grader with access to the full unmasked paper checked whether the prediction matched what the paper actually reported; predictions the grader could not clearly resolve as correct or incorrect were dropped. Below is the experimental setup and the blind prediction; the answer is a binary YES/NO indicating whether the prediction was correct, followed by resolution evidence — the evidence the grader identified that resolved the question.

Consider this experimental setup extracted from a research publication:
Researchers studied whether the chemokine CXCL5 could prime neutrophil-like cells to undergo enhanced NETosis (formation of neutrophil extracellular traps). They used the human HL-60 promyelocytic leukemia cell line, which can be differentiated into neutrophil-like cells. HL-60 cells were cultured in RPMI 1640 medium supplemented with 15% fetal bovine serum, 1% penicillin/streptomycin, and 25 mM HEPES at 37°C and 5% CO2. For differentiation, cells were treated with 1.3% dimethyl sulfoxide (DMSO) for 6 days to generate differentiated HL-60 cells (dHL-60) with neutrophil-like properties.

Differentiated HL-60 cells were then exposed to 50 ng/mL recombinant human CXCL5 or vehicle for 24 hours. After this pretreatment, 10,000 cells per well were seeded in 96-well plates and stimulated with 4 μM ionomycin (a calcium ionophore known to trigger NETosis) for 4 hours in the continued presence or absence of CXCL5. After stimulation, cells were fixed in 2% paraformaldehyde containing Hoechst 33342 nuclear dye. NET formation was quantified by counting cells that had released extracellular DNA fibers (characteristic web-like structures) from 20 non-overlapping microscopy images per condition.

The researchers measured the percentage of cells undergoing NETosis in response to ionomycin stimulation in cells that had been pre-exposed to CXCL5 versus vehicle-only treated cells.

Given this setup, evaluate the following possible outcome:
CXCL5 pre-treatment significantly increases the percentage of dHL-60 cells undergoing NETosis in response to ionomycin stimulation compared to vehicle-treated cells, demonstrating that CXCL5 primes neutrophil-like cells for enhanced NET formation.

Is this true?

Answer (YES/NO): YES